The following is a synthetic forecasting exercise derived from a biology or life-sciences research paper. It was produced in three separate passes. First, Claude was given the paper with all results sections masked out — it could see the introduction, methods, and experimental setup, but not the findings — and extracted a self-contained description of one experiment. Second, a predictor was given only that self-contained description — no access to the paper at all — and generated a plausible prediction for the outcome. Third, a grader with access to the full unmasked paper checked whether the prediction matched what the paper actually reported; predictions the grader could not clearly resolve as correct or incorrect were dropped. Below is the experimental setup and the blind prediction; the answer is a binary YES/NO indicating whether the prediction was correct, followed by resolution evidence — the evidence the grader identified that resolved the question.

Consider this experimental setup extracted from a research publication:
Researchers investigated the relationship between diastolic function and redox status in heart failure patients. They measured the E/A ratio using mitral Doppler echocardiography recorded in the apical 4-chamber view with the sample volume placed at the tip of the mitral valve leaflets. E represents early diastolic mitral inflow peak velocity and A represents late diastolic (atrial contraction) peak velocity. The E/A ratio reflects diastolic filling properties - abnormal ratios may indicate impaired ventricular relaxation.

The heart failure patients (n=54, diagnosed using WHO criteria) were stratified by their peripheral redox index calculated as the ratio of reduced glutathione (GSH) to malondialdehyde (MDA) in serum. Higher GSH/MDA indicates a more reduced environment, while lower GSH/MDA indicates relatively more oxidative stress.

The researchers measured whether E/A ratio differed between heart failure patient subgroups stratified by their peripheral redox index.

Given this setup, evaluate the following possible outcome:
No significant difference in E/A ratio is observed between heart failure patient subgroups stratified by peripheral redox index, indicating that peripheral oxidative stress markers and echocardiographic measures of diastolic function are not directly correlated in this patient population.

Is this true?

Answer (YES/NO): NO